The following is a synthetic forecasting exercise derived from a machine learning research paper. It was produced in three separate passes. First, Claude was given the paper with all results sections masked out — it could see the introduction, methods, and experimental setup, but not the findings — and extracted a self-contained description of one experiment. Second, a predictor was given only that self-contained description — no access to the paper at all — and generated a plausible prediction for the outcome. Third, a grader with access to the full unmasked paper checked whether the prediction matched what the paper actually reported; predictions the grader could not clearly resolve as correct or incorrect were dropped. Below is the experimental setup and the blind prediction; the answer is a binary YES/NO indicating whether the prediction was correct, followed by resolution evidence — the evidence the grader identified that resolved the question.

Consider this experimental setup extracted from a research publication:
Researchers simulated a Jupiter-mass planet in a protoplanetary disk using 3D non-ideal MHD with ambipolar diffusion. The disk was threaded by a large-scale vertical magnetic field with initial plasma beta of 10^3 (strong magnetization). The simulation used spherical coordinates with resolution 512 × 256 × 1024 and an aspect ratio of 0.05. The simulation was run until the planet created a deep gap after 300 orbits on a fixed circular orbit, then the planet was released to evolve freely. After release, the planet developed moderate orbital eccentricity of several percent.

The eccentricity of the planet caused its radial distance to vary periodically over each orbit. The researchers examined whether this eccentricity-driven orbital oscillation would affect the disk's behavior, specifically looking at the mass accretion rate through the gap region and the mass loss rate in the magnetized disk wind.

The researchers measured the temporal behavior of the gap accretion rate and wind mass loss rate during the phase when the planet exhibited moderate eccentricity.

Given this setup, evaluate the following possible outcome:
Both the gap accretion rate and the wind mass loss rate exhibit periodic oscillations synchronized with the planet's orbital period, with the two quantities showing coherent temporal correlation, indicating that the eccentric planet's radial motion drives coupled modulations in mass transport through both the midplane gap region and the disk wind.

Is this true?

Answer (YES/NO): YES